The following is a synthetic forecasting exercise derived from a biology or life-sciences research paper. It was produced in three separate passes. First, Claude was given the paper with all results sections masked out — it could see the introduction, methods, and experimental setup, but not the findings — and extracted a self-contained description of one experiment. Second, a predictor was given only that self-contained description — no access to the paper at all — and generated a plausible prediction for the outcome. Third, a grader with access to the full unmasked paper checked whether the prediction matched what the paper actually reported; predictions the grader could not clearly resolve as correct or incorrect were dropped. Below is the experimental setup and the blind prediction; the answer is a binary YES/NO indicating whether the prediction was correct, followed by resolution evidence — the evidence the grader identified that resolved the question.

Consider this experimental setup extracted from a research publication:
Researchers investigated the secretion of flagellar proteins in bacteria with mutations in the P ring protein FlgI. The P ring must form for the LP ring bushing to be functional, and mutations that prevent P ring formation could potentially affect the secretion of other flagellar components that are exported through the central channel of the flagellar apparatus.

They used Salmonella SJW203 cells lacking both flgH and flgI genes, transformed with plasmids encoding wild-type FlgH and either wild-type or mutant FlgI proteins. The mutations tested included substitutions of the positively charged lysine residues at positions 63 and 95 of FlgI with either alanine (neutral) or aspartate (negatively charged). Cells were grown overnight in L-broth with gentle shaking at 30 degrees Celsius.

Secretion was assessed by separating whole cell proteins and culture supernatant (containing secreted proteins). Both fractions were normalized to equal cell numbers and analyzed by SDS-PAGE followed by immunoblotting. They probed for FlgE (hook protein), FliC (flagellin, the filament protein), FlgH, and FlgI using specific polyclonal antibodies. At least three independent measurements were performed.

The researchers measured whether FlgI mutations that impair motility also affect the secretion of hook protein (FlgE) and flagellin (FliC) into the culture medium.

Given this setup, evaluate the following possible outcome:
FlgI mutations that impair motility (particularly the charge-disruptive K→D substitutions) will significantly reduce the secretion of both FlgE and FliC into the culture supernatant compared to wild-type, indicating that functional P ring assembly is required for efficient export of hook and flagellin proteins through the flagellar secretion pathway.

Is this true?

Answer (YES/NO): NO